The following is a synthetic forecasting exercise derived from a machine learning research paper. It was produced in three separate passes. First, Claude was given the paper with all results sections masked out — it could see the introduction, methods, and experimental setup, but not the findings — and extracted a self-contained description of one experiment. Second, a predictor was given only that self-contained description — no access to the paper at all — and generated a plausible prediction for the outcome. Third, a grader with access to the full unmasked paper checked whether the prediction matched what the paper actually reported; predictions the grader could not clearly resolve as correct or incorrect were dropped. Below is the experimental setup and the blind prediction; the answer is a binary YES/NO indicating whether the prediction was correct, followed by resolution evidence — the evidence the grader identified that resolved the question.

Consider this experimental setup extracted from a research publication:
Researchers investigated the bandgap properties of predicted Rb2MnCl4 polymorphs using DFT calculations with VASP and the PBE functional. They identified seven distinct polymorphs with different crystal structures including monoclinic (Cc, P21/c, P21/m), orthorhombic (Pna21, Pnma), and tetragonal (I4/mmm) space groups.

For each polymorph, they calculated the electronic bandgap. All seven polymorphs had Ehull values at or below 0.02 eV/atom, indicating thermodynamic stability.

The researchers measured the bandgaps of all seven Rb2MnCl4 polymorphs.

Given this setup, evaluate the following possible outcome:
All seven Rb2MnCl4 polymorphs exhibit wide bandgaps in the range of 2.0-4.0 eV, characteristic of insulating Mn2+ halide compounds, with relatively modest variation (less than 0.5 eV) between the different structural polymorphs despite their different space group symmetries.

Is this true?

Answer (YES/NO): NO